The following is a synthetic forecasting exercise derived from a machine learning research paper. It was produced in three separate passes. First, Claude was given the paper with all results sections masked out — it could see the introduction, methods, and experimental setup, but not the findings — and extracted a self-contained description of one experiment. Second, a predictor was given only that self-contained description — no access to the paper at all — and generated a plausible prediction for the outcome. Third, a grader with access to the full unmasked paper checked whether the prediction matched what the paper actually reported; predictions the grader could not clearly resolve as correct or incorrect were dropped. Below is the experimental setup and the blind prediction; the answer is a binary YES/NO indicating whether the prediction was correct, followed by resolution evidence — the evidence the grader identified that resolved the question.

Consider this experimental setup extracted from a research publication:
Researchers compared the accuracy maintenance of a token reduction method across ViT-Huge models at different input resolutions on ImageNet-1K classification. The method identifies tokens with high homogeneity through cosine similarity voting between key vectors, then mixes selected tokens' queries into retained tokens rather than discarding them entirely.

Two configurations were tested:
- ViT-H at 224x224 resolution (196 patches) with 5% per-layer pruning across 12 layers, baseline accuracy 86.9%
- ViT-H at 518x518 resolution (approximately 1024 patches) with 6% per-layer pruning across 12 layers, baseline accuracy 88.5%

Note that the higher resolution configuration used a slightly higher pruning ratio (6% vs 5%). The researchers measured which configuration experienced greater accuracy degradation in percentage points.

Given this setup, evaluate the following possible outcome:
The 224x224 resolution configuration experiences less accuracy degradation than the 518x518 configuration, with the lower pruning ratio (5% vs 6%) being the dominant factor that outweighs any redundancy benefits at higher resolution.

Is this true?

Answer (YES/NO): NO